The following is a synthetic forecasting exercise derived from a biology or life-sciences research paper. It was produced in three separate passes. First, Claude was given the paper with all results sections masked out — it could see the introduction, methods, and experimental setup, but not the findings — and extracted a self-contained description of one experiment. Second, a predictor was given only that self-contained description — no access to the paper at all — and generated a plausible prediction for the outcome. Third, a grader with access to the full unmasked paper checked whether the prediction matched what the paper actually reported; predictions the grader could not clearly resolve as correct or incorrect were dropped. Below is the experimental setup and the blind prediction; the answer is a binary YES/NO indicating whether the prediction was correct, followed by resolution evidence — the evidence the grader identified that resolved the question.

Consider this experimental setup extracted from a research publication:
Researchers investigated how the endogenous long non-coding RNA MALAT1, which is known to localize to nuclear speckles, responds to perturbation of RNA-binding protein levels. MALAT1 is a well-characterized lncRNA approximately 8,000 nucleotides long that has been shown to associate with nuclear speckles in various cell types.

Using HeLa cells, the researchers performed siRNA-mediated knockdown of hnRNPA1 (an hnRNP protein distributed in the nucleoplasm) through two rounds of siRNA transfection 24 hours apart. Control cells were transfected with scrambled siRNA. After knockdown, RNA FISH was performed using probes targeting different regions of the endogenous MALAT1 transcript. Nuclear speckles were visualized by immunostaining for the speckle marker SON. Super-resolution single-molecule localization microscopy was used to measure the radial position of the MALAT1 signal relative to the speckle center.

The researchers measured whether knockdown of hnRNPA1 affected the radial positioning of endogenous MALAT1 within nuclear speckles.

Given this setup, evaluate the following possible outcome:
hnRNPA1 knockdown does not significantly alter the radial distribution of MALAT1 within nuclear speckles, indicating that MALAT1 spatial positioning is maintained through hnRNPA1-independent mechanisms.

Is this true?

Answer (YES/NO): NO